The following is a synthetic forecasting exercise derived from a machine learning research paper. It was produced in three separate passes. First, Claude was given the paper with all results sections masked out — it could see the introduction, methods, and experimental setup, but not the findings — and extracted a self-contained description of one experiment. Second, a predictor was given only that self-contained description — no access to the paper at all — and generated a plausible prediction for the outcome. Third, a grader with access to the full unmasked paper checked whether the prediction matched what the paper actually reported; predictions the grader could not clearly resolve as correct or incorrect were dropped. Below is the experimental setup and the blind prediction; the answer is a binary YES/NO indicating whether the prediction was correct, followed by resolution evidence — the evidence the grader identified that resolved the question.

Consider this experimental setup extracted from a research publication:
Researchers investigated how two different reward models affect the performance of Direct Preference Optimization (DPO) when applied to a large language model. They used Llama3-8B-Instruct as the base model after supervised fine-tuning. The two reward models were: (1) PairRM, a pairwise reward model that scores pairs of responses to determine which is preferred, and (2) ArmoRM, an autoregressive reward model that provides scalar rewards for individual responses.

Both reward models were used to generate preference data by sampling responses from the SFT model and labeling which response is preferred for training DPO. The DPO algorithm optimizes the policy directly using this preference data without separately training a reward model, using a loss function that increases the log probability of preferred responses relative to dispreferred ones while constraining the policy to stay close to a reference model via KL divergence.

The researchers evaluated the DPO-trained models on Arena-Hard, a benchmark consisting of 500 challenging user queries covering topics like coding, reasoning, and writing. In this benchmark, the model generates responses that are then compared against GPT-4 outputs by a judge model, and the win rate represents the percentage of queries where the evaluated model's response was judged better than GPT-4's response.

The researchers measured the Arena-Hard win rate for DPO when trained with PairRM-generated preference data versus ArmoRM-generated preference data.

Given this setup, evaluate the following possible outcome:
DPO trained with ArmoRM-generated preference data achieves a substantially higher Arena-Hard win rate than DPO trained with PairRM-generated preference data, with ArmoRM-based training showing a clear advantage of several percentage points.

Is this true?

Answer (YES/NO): YES